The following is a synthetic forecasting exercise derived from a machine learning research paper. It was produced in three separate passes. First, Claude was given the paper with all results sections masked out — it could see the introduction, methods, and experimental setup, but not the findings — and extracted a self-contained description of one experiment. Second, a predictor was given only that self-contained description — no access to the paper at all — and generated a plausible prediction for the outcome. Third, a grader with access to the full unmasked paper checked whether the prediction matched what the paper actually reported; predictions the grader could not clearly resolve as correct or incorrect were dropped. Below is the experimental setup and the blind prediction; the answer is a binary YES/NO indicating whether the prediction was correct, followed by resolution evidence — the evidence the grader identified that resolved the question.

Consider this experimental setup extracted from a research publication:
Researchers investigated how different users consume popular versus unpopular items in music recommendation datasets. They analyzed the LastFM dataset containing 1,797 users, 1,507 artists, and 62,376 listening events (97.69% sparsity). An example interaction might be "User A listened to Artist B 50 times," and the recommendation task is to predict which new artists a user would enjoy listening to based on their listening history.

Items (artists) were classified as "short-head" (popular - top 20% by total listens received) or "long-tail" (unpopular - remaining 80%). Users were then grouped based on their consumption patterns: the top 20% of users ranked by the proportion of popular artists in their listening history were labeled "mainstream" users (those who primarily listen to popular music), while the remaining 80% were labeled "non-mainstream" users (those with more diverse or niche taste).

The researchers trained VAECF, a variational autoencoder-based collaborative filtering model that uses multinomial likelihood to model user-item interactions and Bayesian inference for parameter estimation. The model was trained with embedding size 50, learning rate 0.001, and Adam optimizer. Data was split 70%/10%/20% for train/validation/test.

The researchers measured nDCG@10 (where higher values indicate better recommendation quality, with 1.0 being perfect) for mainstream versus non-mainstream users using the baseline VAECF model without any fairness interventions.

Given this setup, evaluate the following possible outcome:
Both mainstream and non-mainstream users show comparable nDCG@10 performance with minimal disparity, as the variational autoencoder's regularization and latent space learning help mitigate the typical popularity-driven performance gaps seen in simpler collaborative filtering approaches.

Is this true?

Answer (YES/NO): NO